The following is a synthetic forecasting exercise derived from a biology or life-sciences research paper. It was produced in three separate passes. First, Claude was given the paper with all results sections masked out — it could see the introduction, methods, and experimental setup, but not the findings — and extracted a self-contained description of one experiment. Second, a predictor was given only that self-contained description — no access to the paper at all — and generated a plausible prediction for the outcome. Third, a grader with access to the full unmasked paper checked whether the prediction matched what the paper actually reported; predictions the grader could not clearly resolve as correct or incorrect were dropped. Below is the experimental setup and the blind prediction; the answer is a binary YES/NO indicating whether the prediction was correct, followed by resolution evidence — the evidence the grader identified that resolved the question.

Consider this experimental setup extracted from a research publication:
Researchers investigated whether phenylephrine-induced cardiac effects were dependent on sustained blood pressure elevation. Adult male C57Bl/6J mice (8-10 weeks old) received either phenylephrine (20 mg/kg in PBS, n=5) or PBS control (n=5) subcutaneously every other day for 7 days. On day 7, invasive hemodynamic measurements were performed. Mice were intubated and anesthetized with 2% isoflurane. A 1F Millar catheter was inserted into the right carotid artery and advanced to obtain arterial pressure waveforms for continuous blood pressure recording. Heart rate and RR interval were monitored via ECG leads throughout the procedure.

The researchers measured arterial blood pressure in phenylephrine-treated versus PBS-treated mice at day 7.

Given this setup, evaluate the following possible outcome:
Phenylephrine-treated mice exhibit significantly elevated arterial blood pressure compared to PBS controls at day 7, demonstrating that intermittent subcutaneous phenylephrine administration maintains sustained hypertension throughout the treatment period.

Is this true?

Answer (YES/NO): NO